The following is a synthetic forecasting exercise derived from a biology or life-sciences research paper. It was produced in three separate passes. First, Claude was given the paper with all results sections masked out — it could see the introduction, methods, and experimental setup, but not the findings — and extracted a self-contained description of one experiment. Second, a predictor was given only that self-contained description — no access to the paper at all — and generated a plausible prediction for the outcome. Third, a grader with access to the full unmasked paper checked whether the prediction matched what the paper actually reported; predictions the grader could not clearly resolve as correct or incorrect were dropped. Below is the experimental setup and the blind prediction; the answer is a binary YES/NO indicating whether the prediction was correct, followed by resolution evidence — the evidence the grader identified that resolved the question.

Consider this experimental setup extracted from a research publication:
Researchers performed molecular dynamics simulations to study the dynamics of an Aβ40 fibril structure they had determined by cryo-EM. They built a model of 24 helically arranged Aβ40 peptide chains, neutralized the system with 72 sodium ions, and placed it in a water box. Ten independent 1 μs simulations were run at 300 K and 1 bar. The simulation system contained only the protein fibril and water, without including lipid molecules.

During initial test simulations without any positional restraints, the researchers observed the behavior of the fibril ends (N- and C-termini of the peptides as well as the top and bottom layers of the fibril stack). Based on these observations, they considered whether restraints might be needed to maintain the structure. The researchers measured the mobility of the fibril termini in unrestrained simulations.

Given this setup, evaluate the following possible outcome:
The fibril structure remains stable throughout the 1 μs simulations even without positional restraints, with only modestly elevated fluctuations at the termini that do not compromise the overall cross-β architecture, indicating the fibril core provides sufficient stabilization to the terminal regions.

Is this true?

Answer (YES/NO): NO